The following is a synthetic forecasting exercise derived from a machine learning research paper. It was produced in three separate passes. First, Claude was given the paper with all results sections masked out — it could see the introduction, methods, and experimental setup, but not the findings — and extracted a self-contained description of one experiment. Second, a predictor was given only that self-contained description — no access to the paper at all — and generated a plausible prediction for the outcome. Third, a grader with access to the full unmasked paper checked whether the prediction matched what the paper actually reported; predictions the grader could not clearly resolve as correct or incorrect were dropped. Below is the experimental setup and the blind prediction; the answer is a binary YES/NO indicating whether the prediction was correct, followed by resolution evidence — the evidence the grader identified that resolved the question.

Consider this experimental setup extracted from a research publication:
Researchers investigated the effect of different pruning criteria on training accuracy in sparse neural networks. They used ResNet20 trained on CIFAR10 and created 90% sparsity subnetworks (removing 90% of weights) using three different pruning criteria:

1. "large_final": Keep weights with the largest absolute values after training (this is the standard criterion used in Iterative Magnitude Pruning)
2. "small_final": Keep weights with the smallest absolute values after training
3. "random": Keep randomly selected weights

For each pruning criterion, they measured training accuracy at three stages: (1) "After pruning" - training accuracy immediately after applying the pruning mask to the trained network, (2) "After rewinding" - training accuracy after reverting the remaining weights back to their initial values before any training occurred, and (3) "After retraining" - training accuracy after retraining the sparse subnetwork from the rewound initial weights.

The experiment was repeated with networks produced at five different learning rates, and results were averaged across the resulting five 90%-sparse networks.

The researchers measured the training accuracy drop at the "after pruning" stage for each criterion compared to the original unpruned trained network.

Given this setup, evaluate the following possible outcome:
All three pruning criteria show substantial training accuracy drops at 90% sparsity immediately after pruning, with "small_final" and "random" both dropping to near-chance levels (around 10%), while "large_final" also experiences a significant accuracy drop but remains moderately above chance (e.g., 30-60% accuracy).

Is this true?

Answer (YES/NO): NO